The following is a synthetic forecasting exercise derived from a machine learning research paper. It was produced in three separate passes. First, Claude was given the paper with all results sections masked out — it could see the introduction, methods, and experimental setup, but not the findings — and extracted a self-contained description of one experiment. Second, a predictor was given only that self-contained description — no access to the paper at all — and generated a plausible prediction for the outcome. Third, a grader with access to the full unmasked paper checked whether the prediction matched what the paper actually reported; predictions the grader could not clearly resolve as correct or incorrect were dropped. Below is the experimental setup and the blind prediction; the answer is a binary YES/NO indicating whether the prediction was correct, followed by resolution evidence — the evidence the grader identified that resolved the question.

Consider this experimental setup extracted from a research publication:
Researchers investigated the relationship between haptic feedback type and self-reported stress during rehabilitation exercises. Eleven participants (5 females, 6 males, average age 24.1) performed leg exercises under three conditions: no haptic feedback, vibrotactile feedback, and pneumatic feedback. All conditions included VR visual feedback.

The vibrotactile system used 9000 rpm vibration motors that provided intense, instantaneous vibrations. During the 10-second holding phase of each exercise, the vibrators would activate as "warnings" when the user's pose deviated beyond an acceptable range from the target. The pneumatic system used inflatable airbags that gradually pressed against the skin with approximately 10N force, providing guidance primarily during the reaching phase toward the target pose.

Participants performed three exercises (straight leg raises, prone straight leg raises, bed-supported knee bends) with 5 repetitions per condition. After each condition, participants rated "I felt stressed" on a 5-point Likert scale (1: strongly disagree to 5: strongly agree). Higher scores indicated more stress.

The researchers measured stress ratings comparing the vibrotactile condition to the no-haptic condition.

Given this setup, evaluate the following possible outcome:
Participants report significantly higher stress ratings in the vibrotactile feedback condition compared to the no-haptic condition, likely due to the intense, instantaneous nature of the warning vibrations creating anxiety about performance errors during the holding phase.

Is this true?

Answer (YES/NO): YES